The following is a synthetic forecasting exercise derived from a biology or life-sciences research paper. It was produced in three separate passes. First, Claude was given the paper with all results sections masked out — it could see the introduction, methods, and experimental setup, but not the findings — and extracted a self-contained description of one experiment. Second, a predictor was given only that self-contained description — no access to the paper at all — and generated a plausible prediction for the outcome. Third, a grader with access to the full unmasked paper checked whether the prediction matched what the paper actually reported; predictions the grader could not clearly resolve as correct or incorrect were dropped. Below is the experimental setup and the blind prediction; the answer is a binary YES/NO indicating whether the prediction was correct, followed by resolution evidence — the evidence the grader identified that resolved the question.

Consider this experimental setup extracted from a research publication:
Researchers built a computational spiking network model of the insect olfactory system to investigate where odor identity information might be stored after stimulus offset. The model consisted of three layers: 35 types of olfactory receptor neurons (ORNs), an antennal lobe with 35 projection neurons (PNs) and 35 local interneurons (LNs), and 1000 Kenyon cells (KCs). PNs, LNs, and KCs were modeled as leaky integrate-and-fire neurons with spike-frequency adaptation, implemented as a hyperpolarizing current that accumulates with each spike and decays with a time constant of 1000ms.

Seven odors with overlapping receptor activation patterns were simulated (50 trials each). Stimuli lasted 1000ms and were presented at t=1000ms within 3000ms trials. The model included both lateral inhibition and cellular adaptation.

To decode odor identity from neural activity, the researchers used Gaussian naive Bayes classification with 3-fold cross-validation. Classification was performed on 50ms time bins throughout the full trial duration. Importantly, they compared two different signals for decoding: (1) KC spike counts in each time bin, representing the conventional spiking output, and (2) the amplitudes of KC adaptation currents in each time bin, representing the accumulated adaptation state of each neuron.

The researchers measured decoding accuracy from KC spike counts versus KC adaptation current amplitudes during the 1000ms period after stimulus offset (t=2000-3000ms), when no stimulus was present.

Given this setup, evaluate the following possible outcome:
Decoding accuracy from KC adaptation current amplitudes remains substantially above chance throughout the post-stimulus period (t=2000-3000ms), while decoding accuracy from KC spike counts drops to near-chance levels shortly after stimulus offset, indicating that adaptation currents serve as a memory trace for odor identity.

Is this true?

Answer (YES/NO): YES